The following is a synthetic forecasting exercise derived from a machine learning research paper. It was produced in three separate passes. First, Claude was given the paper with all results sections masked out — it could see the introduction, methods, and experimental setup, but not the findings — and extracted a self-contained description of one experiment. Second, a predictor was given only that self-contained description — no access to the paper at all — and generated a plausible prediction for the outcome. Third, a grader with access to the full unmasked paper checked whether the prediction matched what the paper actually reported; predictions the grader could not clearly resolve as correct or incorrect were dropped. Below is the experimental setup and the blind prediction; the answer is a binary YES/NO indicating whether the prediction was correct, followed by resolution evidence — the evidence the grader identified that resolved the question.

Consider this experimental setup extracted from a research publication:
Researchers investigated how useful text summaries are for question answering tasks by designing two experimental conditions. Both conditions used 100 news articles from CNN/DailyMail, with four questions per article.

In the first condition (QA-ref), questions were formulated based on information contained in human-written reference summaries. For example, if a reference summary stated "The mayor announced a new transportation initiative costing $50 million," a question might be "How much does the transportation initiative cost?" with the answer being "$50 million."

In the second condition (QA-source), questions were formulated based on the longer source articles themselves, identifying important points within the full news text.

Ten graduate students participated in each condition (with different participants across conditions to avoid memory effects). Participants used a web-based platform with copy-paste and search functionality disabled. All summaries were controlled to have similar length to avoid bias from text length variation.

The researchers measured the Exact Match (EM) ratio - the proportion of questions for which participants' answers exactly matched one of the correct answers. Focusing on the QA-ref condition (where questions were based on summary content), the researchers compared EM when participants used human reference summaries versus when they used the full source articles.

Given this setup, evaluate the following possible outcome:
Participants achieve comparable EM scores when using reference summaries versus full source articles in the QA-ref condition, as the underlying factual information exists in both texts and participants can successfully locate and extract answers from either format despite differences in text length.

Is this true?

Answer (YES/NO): NO